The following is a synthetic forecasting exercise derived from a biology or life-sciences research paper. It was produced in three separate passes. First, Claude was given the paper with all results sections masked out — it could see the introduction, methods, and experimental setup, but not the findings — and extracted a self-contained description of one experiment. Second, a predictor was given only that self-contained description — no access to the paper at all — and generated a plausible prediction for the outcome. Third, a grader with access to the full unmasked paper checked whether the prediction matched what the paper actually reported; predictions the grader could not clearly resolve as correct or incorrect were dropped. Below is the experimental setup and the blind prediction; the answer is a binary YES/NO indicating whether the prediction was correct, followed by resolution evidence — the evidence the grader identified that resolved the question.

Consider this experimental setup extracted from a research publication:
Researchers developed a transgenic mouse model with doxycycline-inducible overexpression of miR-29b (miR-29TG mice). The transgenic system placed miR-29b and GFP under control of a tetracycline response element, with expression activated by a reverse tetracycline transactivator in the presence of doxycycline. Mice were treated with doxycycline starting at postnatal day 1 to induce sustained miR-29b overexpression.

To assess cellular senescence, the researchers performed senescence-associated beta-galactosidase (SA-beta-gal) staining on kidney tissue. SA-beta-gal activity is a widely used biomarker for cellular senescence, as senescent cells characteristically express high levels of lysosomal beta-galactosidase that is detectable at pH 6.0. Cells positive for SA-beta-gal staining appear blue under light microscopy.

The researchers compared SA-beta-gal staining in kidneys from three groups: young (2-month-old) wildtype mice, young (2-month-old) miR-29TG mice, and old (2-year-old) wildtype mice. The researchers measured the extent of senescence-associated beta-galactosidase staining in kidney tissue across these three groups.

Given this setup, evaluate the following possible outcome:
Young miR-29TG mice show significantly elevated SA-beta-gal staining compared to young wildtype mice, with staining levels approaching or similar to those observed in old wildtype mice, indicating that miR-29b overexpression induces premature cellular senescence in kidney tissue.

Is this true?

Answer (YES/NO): YES